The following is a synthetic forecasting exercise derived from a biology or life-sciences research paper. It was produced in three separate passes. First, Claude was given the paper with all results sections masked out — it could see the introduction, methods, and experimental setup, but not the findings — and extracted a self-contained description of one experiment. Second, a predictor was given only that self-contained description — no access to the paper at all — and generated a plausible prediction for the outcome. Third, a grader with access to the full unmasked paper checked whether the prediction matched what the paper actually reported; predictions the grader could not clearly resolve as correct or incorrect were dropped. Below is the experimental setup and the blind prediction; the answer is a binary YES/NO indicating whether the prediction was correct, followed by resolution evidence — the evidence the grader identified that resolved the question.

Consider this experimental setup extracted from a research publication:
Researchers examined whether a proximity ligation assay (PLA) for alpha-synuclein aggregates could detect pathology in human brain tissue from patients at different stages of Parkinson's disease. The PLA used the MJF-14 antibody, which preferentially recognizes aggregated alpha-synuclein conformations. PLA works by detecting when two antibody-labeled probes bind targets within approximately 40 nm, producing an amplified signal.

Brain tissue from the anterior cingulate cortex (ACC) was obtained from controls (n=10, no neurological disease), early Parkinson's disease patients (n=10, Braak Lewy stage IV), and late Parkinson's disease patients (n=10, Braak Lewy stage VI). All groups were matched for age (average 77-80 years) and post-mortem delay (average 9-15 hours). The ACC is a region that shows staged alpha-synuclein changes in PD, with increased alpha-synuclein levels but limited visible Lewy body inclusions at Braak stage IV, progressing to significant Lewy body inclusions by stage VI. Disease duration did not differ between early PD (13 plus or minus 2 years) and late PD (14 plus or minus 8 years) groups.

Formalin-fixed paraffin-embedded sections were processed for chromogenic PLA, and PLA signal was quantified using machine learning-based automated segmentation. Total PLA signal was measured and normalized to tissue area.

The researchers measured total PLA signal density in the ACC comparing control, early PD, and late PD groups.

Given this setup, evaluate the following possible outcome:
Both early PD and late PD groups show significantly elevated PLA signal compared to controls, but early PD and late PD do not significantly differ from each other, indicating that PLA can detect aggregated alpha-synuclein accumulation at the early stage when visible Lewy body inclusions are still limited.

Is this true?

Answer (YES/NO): YES